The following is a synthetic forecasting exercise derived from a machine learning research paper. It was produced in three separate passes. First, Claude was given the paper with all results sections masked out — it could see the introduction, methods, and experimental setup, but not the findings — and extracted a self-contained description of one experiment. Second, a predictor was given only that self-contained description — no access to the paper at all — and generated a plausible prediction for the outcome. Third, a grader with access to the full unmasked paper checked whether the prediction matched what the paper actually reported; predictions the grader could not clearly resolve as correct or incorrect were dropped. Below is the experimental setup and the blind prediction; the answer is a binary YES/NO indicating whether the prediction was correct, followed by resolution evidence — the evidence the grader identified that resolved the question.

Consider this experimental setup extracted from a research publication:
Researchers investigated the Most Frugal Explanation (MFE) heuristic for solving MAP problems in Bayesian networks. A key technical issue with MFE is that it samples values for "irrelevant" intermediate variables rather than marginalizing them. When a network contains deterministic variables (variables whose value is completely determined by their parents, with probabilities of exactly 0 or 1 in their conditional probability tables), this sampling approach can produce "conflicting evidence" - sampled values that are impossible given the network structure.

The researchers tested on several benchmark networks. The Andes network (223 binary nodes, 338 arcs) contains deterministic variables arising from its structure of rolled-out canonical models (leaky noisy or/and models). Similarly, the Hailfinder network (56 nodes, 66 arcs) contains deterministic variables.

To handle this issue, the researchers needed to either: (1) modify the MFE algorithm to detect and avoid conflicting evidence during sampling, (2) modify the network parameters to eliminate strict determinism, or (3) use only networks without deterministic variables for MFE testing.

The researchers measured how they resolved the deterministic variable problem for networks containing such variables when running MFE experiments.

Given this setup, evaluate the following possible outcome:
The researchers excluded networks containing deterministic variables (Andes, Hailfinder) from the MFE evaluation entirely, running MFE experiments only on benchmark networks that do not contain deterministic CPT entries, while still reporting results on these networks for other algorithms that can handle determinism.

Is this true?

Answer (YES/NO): NO